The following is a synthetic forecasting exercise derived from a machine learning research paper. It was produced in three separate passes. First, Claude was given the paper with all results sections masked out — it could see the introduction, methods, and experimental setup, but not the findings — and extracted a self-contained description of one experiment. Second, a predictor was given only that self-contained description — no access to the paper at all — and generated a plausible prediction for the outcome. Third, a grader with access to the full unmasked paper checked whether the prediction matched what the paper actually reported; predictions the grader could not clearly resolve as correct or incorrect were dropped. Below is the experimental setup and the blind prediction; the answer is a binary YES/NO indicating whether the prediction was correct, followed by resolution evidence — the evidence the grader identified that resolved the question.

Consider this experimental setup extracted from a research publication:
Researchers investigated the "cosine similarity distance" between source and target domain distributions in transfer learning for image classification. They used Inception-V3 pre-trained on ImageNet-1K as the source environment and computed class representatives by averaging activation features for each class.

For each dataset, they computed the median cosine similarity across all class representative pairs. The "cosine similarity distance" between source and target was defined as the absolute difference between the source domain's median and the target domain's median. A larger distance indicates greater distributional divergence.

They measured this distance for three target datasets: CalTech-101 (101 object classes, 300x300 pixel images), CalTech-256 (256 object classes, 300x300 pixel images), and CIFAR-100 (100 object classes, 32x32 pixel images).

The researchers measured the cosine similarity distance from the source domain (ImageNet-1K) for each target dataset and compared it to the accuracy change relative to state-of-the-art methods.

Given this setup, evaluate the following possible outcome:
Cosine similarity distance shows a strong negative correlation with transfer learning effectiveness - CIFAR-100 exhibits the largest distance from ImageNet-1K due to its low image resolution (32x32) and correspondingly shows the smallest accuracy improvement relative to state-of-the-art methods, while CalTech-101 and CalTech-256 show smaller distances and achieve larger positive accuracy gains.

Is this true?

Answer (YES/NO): NO